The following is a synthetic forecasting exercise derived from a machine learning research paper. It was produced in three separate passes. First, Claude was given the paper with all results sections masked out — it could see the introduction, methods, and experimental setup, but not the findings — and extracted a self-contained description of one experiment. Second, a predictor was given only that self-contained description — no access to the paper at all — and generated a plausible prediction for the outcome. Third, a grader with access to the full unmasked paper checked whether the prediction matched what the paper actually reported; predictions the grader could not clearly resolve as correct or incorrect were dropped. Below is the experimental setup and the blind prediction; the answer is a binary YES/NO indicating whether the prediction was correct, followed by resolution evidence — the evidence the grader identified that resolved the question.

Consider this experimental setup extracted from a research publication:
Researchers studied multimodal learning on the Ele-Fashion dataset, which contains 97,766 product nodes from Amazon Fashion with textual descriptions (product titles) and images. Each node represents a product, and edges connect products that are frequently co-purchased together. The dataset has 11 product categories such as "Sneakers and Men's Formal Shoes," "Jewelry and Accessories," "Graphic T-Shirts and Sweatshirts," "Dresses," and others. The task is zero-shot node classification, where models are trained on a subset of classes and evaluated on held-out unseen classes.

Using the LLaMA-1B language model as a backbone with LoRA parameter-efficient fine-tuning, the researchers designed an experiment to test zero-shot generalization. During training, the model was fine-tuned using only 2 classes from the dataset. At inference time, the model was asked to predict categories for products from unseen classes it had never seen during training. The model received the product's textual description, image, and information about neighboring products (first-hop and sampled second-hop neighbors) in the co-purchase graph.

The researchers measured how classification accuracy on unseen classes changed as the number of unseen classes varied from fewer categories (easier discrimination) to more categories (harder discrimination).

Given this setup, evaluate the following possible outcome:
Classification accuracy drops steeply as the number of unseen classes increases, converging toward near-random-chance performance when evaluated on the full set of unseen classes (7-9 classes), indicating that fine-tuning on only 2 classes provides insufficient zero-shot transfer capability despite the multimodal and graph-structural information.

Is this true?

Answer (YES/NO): NO